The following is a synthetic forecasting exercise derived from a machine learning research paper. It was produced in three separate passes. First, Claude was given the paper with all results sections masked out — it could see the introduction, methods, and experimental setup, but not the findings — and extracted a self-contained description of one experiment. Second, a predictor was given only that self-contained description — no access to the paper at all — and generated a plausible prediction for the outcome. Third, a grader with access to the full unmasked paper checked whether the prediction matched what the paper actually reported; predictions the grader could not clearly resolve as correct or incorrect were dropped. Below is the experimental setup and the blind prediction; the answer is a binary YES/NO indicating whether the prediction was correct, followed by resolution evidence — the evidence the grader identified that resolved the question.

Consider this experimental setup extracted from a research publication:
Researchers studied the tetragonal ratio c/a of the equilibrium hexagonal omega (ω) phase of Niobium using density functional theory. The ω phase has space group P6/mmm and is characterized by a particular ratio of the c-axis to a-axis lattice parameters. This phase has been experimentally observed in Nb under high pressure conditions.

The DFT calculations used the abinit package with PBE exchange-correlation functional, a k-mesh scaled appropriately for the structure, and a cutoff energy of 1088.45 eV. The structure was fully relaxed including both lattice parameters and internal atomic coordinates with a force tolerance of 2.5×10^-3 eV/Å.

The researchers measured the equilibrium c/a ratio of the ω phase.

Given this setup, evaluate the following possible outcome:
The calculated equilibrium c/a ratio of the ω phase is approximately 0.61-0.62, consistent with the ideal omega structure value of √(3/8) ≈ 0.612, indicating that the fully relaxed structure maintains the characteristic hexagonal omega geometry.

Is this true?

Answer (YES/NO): NO